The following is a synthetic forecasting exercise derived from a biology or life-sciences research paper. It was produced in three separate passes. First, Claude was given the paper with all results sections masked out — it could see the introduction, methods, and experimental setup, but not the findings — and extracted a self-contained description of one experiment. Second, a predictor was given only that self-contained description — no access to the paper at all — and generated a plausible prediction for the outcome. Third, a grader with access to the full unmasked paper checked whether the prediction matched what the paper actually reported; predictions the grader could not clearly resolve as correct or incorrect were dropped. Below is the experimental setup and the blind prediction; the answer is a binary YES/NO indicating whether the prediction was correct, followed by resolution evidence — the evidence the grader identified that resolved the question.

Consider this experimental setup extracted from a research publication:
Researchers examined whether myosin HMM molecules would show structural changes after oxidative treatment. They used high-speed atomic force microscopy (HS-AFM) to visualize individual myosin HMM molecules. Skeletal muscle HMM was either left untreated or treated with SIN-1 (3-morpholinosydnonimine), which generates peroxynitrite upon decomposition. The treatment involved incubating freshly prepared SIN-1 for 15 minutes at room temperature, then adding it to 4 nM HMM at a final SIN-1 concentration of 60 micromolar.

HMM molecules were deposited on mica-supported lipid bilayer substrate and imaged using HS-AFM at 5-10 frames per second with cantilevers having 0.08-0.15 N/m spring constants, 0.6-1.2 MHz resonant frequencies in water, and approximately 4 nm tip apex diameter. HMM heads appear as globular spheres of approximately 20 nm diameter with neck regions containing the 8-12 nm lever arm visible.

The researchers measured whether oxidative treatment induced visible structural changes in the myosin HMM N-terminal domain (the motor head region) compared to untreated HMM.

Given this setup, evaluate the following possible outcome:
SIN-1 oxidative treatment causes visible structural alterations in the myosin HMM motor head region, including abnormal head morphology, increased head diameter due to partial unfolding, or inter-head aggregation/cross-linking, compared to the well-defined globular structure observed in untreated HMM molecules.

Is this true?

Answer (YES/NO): YES